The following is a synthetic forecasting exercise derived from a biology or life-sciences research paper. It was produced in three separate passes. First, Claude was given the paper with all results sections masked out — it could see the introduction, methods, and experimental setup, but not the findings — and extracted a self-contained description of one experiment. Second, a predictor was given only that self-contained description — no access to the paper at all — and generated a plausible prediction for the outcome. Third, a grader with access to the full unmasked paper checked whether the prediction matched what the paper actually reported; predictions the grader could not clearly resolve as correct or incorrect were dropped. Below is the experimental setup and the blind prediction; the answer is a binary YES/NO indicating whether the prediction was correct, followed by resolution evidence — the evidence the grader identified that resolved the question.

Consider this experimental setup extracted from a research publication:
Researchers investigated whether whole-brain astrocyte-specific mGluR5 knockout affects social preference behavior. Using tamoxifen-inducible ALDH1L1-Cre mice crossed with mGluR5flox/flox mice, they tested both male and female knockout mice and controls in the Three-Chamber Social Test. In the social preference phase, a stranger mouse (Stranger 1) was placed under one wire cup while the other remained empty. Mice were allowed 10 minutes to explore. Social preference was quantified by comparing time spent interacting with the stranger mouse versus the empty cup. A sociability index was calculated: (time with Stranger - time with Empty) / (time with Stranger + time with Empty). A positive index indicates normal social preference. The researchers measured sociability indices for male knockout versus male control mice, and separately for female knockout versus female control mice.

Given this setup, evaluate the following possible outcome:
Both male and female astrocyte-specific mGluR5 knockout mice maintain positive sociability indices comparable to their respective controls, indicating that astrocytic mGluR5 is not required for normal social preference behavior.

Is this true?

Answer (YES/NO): NO